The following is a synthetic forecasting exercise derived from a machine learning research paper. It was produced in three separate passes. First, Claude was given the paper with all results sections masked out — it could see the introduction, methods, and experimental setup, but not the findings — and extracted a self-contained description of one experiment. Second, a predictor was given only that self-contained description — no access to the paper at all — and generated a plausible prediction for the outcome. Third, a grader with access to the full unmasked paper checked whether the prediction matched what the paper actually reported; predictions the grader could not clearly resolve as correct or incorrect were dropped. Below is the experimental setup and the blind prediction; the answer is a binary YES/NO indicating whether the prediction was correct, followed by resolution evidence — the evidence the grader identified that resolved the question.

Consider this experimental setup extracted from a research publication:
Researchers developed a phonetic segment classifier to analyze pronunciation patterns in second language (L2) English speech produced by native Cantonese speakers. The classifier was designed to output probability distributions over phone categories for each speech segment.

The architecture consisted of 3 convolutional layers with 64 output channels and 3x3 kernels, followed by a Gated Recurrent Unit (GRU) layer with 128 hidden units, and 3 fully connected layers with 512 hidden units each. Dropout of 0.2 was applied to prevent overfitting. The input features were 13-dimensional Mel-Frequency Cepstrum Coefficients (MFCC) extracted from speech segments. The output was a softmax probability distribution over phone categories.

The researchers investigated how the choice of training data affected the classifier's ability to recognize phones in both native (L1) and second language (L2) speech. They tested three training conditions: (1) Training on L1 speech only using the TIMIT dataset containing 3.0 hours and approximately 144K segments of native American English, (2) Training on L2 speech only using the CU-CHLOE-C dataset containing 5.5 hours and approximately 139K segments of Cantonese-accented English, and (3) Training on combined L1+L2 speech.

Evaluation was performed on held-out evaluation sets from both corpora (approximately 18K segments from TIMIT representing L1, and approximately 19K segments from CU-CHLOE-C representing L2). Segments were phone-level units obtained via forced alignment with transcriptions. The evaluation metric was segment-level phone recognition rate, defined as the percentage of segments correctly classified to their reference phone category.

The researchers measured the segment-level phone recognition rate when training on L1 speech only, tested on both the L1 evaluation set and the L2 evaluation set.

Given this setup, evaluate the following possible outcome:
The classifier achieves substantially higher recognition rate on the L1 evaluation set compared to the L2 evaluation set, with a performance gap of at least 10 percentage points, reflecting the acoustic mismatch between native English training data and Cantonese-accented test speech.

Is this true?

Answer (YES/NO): YES